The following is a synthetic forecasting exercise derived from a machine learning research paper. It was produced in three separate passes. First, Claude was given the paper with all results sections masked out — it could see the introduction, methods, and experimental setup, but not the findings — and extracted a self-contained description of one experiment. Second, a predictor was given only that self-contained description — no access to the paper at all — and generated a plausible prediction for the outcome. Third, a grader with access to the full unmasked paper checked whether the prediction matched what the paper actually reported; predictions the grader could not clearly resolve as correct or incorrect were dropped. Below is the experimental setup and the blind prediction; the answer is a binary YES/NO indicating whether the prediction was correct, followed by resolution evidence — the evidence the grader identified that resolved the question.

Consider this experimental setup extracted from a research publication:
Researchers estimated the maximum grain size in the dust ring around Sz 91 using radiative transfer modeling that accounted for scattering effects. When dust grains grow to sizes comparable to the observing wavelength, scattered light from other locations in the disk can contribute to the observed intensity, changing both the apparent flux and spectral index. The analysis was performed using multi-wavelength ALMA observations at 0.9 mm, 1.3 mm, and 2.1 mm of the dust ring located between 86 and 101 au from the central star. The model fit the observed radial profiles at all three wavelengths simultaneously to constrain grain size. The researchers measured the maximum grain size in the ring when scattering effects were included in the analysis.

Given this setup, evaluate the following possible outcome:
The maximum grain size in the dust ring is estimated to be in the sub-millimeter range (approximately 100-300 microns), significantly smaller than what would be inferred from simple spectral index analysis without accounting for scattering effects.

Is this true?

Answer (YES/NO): NO